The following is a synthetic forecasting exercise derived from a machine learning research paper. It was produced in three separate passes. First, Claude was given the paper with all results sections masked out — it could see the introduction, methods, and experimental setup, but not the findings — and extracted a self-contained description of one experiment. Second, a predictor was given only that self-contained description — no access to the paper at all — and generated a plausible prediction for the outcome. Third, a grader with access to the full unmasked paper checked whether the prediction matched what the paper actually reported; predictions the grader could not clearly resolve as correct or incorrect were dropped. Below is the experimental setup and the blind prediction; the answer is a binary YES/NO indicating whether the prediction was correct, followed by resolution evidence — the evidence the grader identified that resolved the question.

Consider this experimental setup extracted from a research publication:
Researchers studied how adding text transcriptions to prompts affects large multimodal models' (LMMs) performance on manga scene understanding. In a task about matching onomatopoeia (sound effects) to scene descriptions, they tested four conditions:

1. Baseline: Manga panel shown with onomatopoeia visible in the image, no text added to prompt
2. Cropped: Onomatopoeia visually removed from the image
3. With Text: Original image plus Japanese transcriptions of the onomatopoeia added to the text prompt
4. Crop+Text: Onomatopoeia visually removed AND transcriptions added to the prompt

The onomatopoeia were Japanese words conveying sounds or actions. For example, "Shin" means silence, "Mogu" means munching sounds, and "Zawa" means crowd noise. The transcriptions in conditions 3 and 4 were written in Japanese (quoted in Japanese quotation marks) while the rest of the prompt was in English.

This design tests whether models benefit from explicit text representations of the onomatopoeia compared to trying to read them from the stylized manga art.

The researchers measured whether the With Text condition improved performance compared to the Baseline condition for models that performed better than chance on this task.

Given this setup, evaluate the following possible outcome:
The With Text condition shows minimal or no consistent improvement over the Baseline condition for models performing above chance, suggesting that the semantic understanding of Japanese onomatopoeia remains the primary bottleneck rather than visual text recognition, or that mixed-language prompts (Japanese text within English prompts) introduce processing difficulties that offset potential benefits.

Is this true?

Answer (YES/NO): NO